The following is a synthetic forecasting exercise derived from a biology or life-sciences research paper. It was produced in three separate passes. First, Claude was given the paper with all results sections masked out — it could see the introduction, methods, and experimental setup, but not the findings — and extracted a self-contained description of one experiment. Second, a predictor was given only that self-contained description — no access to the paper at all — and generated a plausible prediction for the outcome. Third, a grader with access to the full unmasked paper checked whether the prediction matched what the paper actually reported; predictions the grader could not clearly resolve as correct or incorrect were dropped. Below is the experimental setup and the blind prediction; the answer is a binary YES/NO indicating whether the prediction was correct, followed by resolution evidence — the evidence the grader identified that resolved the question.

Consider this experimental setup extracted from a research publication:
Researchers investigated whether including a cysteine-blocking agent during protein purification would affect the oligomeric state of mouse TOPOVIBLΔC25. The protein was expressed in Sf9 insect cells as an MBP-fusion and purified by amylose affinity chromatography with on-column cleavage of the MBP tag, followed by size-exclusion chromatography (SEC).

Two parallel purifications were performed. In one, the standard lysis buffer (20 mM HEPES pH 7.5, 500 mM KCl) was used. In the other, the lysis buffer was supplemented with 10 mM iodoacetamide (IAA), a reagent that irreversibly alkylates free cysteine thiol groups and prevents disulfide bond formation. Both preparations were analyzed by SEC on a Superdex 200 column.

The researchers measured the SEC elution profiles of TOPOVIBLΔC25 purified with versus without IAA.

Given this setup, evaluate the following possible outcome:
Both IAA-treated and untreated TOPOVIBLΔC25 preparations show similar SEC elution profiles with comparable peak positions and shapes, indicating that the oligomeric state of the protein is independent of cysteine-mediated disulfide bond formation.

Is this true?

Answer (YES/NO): NO